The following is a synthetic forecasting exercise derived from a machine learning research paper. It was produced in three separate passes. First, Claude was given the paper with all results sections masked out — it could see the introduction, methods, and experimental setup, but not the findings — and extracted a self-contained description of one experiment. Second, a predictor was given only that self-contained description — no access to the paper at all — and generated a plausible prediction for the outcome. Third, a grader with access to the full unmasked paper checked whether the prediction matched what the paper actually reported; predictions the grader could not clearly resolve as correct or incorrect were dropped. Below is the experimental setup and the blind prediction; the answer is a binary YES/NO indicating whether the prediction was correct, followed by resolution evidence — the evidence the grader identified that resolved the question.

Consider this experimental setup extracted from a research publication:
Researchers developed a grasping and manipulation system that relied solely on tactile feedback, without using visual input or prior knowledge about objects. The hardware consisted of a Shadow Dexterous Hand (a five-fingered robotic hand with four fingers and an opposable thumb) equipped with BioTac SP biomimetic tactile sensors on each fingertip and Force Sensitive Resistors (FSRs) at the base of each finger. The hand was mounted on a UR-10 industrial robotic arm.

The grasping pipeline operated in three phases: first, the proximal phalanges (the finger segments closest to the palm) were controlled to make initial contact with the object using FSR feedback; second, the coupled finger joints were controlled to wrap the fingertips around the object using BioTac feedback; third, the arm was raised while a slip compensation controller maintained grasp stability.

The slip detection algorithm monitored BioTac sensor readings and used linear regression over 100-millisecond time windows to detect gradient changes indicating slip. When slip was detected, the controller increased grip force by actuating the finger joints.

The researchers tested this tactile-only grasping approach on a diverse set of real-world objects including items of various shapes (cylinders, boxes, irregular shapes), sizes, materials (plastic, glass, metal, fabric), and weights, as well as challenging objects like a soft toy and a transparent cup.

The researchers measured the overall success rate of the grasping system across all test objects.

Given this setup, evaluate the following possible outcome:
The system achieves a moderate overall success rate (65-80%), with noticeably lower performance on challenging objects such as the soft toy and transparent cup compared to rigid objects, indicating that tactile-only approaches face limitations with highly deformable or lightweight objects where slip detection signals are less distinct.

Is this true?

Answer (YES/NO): NO